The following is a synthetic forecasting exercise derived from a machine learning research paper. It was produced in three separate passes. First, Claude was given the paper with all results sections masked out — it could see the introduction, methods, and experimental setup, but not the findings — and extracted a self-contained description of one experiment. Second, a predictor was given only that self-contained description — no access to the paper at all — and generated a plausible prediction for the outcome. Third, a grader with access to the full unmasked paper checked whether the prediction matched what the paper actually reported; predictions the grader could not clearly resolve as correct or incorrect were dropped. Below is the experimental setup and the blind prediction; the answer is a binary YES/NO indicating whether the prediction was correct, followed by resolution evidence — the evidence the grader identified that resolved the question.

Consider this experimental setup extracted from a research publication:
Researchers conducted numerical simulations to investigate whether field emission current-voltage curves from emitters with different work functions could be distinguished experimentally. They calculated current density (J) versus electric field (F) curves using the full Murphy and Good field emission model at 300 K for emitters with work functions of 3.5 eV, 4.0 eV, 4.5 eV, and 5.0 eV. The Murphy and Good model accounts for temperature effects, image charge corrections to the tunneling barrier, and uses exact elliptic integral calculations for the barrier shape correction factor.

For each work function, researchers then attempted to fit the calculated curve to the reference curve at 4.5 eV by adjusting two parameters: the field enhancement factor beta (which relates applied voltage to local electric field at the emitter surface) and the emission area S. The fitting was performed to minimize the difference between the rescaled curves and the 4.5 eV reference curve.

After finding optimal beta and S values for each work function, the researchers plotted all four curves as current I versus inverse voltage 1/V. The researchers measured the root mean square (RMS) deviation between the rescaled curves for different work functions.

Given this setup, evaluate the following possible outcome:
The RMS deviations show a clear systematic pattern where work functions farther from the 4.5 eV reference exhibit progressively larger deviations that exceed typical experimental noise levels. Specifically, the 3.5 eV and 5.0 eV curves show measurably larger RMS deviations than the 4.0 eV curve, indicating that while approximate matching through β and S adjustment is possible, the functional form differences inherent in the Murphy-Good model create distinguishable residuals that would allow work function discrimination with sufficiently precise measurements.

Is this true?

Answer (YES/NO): NO